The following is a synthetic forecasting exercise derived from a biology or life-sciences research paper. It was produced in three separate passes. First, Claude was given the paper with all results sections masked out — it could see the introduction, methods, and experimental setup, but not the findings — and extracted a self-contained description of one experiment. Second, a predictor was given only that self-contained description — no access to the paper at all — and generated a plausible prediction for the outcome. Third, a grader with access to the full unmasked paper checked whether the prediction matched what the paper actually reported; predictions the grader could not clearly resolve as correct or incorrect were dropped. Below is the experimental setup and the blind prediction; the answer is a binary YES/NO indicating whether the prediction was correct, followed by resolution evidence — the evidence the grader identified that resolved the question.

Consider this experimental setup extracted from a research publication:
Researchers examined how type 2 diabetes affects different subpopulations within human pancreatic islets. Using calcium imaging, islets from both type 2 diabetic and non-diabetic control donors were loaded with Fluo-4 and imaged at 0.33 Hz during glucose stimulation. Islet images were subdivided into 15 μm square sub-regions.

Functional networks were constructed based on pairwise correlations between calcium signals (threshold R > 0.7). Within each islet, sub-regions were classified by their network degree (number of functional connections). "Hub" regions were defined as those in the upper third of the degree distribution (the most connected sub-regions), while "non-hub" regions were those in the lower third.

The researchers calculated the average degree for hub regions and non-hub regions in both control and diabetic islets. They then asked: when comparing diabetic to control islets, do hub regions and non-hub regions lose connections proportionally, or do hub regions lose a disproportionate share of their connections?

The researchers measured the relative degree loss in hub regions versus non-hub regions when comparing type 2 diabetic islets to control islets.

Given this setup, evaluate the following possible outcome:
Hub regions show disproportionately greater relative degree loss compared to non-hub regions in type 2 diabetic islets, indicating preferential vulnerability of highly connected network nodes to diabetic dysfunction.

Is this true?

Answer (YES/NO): YES